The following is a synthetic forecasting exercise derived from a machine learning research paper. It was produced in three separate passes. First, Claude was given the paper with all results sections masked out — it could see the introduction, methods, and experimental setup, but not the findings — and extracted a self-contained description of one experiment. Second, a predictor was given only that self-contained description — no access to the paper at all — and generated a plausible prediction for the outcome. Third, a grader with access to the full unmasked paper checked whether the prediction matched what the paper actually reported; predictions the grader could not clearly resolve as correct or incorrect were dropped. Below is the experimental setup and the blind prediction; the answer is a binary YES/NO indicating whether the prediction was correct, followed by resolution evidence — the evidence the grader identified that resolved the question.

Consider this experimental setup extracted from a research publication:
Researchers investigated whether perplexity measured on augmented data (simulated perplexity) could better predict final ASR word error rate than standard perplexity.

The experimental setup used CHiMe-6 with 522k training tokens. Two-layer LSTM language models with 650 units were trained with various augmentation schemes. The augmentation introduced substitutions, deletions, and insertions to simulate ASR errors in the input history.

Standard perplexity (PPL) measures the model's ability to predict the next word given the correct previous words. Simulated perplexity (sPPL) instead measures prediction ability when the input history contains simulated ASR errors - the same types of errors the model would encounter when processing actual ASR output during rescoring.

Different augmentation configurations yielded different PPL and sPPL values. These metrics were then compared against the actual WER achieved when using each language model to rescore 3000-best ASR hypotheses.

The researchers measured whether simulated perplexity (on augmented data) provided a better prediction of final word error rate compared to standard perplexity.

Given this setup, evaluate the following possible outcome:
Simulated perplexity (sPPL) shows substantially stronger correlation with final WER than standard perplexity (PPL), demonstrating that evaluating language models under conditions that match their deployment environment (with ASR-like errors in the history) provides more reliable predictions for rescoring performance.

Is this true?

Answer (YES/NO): NO